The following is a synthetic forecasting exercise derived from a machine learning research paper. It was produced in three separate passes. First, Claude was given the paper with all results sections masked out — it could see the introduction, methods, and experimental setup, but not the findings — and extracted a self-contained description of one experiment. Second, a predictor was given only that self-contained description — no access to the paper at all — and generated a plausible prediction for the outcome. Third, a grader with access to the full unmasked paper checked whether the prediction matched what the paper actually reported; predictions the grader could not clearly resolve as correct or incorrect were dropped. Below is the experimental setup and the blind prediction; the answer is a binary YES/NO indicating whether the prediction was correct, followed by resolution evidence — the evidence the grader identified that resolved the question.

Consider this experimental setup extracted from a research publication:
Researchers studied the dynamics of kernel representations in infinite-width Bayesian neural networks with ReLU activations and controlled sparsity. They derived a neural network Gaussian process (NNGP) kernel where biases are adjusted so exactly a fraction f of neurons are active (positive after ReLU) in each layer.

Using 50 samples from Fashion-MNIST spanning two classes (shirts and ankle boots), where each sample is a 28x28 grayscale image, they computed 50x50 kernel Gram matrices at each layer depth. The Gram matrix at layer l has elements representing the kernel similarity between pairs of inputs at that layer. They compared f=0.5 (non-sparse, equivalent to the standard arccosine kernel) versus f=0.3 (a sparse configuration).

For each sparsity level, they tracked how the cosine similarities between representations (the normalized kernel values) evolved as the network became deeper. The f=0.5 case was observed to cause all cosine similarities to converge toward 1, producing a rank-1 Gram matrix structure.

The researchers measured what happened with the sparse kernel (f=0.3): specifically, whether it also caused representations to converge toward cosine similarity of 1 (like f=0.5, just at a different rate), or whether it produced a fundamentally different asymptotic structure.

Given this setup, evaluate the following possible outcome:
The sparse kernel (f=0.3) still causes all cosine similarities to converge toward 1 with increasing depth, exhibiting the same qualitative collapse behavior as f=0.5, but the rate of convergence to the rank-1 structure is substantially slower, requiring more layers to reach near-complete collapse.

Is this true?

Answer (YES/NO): NO